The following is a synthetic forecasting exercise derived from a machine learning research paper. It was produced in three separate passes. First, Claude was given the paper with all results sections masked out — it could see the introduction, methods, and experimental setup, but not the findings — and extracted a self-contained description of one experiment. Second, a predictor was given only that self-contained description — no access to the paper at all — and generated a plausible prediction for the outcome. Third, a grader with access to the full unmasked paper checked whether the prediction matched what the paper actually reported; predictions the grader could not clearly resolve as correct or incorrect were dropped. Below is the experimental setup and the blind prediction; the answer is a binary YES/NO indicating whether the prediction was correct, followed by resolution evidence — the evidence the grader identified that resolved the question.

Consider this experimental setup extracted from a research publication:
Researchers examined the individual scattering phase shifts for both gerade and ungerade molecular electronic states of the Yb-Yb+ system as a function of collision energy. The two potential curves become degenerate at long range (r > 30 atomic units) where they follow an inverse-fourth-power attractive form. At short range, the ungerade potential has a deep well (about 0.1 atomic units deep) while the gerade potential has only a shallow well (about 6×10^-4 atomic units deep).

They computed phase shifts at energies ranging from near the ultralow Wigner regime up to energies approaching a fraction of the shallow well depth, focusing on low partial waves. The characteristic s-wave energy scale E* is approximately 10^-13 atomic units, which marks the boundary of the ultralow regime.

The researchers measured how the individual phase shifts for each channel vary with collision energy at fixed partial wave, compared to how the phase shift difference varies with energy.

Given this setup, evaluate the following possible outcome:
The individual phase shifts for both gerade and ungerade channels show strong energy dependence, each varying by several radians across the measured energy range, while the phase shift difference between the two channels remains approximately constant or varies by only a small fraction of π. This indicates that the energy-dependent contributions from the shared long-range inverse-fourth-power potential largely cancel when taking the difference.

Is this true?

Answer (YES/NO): YES